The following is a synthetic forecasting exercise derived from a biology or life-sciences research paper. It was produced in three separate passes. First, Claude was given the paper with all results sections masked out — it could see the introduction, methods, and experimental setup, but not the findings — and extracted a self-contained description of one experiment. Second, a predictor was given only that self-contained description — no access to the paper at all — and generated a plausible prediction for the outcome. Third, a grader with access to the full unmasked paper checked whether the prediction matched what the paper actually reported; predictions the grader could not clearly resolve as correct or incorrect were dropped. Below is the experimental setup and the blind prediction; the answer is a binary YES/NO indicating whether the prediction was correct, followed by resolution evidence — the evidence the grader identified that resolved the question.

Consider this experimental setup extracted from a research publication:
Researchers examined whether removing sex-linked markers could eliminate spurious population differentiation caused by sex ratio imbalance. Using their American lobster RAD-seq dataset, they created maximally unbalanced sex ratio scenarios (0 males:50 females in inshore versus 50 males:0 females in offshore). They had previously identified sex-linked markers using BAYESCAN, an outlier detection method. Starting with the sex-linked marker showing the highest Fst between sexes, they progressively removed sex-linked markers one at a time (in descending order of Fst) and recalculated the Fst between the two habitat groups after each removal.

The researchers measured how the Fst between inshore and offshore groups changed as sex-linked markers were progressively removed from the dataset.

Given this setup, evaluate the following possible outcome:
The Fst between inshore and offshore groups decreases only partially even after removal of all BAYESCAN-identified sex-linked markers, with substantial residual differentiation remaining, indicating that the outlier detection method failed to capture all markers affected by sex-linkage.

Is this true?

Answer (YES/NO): NO